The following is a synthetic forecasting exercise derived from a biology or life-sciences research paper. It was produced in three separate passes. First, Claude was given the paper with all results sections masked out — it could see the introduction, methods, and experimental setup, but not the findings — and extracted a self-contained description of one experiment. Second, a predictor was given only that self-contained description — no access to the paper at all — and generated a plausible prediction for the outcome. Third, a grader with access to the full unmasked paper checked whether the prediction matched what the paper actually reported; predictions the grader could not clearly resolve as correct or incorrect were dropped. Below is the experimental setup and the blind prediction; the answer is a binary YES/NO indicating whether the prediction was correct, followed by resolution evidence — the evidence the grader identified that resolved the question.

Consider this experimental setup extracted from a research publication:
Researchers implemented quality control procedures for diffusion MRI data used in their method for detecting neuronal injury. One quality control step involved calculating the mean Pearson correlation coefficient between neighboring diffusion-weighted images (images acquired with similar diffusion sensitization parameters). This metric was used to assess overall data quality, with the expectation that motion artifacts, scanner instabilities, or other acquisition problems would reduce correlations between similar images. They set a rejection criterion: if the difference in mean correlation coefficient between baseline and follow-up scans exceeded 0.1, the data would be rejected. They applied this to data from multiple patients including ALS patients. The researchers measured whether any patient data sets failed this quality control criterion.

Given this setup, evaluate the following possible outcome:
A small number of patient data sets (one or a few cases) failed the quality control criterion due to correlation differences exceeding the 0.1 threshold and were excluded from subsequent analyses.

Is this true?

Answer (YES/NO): YES